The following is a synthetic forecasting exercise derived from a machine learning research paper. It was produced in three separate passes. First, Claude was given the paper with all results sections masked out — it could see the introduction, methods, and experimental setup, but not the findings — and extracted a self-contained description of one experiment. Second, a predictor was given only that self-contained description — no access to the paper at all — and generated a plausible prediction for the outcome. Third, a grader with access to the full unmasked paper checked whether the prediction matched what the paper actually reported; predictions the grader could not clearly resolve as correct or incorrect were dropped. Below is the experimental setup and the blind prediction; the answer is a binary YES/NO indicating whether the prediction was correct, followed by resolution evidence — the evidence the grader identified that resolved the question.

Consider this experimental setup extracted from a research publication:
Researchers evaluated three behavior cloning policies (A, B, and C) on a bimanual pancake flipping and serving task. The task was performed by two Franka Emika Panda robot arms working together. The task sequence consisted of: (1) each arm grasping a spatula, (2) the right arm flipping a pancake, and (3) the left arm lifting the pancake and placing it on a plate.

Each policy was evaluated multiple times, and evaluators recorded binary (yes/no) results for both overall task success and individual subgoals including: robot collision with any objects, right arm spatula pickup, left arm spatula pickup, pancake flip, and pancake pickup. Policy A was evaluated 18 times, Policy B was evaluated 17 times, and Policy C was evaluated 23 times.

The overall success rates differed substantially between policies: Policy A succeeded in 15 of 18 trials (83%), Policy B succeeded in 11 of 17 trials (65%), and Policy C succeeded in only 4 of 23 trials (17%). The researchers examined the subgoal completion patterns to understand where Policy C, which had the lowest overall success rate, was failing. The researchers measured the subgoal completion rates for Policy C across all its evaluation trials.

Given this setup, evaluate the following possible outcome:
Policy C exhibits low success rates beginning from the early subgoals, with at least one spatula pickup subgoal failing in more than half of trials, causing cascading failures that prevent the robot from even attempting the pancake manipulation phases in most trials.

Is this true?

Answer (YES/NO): NO